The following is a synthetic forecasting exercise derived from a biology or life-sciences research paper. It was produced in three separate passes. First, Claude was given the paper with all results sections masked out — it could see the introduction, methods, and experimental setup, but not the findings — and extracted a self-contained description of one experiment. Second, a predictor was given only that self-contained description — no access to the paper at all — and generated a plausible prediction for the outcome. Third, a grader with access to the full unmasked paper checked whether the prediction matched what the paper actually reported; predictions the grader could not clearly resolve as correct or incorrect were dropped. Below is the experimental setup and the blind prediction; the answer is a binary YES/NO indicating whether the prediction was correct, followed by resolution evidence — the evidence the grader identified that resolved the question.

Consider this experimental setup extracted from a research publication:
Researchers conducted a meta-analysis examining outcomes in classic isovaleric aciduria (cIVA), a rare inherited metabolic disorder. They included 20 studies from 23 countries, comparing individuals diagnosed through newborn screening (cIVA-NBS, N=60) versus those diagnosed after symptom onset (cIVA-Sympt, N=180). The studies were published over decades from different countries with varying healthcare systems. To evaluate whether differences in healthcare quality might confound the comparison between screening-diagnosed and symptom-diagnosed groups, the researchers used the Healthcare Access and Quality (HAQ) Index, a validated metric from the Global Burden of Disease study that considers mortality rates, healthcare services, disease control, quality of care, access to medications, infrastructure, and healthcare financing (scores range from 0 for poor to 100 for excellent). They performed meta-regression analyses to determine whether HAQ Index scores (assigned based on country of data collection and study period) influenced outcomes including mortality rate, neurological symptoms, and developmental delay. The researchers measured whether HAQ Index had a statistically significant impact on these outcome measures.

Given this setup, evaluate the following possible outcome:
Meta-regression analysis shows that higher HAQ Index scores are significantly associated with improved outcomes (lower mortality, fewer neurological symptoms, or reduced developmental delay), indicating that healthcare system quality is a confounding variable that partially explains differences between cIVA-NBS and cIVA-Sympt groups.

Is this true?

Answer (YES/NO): NO